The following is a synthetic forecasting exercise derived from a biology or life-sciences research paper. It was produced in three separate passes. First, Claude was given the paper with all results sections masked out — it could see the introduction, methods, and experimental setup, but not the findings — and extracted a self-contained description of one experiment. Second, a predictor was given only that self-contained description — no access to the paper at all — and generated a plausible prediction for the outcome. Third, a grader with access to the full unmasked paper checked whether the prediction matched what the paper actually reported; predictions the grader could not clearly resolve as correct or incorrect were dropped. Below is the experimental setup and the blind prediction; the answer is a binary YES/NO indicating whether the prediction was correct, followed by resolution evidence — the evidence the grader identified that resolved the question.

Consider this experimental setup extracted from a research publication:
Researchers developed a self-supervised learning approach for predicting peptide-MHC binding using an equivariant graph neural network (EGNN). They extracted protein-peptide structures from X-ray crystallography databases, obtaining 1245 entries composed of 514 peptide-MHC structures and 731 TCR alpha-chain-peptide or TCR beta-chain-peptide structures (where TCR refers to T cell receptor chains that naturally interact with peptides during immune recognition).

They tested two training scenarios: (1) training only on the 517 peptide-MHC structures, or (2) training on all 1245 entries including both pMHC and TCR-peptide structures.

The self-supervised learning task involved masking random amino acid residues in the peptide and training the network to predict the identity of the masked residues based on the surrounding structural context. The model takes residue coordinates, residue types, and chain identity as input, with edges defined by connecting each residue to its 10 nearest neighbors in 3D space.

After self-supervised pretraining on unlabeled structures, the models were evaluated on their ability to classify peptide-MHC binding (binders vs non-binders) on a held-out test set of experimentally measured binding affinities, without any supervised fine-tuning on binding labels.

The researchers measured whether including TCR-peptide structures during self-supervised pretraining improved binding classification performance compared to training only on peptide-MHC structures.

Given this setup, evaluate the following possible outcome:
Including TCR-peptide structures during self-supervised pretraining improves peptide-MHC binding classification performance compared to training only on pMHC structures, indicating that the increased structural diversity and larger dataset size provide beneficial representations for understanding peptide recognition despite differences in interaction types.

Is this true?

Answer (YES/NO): YES